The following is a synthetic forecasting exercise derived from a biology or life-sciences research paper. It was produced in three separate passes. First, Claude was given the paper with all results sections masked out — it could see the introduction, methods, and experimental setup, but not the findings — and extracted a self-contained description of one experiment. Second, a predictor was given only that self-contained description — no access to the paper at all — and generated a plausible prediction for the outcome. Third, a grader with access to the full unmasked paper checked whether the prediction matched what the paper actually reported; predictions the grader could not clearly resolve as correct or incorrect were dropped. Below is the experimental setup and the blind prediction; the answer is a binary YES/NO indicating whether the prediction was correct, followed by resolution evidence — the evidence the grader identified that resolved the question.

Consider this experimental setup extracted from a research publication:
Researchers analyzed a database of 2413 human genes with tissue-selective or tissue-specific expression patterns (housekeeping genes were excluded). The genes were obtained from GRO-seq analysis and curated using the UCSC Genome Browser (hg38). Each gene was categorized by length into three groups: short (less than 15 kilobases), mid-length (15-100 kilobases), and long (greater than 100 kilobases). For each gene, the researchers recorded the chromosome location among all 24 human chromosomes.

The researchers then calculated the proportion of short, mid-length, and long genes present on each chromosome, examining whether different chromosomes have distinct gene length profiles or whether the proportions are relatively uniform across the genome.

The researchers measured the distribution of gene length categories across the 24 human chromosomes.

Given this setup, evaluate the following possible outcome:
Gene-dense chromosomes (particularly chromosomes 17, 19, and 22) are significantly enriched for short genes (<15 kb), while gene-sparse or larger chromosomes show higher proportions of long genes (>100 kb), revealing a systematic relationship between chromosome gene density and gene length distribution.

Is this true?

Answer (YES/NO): NO